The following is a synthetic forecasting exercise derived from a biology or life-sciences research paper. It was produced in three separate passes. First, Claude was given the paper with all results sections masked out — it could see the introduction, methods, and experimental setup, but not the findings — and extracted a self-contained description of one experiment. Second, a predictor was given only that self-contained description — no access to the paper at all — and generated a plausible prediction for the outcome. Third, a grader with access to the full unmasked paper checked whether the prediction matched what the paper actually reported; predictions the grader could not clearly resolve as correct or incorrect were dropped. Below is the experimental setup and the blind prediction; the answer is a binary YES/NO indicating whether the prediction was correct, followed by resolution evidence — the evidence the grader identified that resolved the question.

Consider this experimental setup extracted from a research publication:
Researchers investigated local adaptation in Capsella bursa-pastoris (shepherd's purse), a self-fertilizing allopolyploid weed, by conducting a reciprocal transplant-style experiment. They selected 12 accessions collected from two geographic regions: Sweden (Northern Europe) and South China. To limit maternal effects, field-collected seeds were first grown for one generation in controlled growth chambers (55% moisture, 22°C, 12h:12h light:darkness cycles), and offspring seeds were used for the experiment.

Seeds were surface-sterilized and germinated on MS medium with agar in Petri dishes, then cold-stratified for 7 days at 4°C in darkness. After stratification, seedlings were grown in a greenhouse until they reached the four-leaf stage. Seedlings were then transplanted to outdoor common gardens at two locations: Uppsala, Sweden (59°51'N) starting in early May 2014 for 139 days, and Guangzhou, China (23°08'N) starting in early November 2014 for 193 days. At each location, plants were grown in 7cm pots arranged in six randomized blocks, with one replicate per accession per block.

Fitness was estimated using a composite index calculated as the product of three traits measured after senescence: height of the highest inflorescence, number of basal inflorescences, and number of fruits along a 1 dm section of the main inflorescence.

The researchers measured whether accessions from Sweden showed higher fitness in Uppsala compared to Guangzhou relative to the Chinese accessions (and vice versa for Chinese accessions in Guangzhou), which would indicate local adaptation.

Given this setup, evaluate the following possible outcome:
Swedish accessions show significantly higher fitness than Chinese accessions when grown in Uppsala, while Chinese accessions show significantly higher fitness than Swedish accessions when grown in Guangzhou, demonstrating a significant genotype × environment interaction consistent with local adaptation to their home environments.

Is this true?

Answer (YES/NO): NO